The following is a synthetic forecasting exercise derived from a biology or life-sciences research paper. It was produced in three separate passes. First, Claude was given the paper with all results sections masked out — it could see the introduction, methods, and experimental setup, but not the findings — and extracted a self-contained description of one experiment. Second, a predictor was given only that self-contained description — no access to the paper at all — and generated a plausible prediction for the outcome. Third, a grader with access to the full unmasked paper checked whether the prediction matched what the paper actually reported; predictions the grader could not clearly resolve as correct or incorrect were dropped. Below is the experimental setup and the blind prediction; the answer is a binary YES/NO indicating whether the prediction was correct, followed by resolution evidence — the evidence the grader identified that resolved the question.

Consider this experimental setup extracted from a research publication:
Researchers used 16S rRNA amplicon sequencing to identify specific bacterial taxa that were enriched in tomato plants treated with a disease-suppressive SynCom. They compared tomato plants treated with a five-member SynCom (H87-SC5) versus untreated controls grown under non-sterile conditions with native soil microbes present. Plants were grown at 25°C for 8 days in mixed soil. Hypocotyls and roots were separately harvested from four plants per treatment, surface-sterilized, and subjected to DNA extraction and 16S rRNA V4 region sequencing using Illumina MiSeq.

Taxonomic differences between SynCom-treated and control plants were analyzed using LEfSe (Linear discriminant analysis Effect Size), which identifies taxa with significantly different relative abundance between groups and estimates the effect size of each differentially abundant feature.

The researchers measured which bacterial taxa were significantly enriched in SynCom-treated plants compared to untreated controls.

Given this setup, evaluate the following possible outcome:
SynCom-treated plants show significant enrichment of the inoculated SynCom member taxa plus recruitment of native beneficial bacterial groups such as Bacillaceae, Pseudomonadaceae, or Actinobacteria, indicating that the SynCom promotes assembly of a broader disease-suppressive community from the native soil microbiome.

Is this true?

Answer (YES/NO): NO